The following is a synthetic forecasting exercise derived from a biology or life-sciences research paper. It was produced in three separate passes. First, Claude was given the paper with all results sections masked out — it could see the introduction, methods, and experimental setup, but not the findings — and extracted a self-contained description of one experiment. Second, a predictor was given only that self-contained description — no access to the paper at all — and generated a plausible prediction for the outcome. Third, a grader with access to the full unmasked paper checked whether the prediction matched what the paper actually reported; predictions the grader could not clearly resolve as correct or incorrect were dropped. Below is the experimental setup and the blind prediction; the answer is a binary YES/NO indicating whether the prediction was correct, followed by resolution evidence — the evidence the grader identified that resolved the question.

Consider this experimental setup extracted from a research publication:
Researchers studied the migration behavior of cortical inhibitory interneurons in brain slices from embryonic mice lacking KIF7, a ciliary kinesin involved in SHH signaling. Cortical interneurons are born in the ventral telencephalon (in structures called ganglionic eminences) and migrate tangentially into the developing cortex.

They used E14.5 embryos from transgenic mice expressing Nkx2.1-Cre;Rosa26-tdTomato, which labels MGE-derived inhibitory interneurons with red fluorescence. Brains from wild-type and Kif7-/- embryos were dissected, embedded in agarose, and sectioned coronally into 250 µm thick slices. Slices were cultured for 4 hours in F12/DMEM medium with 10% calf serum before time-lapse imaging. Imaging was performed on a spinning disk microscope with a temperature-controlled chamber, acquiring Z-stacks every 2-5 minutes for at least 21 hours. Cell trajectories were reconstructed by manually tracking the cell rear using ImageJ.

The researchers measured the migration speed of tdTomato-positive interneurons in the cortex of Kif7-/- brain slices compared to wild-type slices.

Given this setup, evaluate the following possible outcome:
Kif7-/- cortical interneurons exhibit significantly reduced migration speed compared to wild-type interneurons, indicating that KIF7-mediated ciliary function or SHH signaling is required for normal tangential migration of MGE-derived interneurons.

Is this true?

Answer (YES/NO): YES